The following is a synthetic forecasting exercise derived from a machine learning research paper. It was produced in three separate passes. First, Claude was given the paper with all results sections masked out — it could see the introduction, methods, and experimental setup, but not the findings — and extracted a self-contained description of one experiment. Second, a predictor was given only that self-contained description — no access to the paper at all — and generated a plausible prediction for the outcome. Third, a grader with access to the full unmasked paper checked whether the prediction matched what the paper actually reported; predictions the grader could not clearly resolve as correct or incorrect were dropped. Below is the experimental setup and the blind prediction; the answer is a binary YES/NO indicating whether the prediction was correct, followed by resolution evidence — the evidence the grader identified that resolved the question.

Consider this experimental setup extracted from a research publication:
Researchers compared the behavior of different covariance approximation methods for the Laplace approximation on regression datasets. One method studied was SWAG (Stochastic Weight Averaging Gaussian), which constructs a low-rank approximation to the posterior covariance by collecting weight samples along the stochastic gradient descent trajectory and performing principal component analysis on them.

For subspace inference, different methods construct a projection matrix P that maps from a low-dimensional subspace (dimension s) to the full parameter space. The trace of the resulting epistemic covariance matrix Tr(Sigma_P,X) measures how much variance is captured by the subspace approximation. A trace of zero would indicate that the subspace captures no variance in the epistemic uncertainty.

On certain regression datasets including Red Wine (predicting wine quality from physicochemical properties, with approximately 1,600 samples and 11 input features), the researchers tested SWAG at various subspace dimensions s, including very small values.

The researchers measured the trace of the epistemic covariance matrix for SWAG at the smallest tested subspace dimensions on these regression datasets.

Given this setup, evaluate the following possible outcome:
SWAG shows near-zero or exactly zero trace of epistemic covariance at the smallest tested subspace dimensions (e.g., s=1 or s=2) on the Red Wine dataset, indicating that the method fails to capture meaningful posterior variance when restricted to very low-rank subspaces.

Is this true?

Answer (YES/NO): YES